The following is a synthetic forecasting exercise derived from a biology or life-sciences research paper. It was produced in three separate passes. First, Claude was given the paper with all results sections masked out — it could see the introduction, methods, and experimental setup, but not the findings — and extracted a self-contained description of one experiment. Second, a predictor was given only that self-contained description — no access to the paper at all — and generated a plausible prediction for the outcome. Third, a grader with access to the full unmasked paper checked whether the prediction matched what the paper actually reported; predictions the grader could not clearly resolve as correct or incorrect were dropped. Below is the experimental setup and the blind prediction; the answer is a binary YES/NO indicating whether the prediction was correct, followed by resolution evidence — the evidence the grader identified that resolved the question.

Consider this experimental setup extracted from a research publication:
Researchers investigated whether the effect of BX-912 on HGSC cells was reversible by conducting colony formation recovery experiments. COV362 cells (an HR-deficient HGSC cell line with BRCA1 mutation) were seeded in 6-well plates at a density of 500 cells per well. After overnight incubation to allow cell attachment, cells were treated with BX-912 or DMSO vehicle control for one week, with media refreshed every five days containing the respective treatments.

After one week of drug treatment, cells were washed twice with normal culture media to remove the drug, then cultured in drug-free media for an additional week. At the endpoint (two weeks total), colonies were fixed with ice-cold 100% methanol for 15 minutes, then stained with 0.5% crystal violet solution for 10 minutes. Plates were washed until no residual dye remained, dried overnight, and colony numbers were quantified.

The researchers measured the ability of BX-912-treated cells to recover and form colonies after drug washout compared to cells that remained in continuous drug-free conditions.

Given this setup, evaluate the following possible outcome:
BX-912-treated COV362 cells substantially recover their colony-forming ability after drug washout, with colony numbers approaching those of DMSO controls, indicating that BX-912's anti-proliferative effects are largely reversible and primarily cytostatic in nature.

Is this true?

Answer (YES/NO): NO